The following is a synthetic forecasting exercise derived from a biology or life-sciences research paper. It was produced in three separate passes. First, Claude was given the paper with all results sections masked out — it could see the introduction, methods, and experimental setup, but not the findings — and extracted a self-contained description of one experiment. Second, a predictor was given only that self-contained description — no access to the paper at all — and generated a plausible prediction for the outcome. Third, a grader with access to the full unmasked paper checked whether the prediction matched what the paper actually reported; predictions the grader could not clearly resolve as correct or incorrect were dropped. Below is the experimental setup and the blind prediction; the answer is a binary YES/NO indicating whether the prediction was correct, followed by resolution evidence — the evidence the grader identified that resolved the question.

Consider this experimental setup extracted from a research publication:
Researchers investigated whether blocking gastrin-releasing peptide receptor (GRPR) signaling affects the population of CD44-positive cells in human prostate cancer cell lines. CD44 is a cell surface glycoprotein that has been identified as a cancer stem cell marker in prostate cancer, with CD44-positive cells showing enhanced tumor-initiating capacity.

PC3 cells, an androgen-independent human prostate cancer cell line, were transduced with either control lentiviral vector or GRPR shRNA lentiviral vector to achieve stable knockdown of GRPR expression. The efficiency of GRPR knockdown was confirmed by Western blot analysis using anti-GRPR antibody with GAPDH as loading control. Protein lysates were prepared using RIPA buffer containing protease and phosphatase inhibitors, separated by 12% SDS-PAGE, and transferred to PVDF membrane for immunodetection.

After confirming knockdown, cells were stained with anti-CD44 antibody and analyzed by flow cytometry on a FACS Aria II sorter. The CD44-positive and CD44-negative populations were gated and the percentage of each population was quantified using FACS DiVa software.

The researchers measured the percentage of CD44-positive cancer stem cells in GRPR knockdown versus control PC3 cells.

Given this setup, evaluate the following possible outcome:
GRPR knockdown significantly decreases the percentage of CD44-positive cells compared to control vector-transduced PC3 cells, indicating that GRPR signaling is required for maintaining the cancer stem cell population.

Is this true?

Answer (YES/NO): YES